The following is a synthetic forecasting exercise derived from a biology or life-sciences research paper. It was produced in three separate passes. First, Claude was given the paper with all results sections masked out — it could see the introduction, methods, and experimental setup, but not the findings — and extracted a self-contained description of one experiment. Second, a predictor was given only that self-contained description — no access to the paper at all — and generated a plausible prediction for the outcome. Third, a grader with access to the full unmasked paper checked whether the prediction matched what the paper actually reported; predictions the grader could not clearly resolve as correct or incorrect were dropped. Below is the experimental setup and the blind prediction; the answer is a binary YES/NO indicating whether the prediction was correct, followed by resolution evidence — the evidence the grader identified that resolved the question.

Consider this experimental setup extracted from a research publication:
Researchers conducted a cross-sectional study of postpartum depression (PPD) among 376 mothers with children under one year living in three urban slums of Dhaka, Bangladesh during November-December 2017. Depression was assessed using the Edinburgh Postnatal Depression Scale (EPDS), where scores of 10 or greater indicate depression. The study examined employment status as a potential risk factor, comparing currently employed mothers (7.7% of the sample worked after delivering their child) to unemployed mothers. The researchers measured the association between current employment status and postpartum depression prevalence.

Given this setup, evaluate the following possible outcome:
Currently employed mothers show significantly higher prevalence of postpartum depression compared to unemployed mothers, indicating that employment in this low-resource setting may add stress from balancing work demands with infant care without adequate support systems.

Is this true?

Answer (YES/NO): YES